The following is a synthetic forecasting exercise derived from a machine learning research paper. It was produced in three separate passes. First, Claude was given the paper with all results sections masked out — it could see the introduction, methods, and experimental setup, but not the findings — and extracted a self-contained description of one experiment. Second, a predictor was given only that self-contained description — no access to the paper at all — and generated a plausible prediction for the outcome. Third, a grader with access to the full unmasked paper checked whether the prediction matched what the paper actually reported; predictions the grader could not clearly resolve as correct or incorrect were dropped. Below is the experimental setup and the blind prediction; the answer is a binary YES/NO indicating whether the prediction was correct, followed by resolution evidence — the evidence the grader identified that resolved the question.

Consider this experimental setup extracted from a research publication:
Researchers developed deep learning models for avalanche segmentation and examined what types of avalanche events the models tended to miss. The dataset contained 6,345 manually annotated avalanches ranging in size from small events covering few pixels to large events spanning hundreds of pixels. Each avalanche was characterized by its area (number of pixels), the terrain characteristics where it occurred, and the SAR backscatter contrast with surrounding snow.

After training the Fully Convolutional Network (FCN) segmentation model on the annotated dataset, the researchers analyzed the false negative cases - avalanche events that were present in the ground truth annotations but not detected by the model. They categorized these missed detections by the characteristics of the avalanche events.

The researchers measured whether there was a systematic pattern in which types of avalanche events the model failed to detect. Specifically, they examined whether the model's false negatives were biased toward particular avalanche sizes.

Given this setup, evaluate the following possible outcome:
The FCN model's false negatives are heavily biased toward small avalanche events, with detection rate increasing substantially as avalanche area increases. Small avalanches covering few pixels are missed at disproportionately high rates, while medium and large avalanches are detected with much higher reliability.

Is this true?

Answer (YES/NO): YES